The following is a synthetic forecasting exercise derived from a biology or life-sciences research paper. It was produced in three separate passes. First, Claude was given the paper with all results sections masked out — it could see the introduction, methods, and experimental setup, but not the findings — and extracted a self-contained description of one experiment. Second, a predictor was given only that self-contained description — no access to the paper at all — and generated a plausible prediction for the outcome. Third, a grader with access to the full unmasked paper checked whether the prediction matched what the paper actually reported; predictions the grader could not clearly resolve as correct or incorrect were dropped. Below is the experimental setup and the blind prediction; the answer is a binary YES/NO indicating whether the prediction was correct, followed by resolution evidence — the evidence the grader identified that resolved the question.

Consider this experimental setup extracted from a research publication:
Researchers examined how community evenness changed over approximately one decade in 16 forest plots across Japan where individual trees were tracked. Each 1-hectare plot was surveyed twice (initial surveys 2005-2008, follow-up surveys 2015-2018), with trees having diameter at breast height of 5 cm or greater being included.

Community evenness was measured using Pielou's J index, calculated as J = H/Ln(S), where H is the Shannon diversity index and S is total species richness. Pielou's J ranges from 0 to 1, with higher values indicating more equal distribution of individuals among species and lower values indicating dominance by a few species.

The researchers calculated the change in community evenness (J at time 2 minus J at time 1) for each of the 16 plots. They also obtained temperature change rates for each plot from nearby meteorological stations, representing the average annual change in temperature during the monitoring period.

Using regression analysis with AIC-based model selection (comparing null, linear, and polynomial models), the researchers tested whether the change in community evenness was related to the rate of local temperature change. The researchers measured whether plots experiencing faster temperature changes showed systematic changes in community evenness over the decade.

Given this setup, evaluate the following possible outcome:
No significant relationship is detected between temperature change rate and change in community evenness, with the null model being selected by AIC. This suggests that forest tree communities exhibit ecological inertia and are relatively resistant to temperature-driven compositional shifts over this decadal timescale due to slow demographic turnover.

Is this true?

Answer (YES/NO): NO